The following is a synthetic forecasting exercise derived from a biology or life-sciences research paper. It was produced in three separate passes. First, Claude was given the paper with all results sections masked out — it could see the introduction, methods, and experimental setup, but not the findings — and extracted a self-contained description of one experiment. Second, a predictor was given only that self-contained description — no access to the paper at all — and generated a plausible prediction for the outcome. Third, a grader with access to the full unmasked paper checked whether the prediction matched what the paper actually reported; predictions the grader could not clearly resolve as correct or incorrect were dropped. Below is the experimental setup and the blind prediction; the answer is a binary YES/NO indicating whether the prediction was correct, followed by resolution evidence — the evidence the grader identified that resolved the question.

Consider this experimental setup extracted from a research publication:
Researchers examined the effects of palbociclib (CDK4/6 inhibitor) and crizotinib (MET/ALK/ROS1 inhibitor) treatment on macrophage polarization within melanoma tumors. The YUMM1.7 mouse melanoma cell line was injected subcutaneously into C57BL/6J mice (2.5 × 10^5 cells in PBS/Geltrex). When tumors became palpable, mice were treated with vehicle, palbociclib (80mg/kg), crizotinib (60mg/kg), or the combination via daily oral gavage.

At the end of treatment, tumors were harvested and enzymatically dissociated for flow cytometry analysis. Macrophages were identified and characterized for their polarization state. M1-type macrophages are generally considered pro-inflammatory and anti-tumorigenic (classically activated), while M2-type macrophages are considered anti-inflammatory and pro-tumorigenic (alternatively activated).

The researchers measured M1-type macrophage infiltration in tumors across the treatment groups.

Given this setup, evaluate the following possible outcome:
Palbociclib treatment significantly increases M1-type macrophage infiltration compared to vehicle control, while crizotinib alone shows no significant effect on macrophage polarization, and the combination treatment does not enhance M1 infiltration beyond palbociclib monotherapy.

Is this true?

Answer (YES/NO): NO